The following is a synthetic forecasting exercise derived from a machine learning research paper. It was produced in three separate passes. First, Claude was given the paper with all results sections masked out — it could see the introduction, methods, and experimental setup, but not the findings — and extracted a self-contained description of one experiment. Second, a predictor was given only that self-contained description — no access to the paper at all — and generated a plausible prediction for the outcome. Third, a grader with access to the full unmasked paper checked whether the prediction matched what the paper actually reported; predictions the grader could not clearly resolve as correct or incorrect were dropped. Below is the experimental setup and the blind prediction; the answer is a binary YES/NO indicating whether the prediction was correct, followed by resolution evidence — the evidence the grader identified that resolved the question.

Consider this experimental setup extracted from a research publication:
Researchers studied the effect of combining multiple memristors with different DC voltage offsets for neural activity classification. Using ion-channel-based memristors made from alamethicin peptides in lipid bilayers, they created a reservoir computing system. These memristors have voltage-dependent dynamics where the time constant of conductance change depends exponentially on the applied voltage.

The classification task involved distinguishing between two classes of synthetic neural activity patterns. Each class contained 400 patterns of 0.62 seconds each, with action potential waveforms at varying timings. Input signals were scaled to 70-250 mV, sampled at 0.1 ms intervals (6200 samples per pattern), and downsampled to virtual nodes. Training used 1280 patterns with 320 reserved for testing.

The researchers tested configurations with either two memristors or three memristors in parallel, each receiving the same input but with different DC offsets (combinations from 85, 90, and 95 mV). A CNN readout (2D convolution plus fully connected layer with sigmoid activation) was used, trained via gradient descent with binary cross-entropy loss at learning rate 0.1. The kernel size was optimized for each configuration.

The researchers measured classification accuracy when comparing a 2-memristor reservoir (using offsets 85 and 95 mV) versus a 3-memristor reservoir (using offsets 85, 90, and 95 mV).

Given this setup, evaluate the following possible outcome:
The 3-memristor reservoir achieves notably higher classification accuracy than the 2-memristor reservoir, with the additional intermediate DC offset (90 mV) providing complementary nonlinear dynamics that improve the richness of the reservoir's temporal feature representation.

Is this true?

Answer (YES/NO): NO